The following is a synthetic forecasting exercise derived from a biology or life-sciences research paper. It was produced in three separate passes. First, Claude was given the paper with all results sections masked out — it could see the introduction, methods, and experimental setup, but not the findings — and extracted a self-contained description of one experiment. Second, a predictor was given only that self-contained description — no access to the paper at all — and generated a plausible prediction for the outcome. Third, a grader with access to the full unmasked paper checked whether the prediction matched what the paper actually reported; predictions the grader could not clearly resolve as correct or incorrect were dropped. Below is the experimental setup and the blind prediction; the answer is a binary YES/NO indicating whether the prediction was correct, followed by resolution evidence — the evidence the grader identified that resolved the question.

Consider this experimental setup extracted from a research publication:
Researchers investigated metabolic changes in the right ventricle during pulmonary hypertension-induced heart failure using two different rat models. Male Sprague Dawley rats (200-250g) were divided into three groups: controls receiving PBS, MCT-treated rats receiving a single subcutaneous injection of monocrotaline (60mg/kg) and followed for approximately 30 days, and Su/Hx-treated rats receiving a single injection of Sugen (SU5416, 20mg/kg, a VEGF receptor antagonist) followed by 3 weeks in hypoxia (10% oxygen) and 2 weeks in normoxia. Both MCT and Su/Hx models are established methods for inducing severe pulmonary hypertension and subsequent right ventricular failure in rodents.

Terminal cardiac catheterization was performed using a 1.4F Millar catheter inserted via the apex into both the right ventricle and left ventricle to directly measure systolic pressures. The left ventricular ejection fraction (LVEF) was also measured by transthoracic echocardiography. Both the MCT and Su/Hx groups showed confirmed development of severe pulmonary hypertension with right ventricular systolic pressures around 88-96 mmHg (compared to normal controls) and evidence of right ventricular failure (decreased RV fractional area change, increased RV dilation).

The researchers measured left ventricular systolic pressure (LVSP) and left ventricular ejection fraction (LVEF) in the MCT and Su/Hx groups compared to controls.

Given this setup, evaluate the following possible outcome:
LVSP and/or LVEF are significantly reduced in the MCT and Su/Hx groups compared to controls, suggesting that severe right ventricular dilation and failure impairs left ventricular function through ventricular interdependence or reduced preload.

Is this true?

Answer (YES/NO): NO